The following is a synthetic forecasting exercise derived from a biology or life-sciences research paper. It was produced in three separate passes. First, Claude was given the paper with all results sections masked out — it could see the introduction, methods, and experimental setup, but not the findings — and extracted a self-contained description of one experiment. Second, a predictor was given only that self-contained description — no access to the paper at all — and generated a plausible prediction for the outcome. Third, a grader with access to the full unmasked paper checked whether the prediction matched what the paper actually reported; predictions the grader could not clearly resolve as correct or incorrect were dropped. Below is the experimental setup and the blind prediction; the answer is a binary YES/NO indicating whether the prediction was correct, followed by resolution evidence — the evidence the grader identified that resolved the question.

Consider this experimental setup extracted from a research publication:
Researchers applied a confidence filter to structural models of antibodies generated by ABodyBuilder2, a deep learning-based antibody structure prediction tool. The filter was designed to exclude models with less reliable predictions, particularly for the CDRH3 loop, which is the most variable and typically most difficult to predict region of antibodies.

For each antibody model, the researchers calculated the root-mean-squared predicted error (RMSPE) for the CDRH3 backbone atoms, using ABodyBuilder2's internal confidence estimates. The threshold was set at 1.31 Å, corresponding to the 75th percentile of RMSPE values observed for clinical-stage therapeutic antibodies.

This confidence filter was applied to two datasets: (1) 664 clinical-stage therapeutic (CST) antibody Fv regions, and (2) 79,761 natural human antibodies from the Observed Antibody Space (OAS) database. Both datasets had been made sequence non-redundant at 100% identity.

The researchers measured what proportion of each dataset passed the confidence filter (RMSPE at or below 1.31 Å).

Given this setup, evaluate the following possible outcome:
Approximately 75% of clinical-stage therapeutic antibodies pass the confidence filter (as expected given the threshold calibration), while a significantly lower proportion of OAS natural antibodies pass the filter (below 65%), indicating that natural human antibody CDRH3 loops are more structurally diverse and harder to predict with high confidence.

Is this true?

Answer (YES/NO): YES